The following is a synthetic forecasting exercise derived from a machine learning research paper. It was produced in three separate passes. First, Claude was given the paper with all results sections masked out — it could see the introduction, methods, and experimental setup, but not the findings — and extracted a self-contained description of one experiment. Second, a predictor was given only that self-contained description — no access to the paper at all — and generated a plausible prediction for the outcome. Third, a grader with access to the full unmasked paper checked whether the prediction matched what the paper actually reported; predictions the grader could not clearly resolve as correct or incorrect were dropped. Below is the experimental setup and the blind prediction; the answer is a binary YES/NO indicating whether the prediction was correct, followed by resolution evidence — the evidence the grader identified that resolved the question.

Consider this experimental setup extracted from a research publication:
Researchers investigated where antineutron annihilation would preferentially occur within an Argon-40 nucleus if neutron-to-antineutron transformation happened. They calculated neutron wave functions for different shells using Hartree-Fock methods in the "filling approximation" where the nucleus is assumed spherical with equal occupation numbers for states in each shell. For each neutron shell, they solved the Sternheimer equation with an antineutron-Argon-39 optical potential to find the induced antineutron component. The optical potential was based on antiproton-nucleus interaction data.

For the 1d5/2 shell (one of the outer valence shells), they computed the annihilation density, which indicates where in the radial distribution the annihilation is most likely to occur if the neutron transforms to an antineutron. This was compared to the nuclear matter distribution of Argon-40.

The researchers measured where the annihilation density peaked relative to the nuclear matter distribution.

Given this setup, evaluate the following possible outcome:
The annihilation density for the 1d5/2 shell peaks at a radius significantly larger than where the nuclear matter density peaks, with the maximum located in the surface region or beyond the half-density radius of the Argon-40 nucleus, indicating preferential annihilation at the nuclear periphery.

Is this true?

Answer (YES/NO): YES